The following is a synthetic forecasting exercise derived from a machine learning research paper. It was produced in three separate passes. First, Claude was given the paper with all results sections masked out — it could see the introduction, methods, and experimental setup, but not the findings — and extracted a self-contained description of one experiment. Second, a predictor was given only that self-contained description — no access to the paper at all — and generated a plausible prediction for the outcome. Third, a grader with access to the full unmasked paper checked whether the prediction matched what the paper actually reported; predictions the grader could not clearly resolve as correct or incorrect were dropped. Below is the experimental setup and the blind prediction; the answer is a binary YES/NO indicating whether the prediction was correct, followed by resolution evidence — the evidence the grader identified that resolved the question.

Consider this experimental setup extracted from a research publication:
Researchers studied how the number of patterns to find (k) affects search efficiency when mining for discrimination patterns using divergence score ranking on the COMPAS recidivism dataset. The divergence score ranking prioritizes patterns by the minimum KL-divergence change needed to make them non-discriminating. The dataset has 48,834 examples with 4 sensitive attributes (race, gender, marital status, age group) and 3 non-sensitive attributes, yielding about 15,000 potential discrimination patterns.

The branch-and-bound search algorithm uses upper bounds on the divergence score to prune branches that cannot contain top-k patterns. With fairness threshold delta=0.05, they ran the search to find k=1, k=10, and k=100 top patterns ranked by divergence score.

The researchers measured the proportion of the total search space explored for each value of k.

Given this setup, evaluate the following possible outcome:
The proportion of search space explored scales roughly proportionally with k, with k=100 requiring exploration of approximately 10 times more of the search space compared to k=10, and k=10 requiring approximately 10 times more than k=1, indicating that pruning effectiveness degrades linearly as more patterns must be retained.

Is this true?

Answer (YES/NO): NO